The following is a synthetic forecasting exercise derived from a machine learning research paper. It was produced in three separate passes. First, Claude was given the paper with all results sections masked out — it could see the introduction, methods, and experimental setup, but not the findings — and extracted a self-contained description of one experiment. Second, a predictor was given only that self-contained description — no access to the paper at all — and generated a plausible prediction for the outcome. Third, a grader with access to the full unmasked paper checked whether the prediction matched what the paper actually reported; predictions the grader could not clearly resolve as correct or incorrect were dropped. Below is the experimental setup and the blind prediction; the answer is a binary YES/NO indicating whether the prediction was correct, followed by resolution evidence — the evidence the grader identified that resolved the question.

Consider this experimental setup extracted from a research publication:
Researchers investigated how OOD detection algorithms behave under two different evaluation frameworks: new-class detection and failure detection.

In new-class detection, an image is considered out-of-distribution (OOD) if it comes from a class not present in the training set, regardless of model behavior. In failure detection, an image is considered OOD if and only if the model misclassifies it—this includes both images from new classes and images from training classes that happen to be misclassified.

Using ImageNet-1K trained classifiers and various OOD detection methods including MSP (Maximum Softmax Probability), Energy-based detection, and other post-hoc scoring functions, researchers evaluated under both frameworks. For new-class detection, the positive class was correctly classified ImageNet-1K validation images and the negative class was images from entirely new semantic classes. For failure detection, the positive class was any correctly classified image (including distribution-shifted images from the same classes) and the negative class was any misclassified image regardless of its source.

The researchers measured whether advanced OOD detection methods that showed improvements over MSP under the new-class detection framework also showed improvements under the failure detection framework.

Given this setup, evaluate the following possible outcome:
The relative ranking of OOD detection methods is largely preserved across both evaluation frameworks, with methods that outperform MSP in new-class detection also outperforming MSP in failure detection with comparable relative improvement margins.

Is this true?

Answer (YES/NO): NO